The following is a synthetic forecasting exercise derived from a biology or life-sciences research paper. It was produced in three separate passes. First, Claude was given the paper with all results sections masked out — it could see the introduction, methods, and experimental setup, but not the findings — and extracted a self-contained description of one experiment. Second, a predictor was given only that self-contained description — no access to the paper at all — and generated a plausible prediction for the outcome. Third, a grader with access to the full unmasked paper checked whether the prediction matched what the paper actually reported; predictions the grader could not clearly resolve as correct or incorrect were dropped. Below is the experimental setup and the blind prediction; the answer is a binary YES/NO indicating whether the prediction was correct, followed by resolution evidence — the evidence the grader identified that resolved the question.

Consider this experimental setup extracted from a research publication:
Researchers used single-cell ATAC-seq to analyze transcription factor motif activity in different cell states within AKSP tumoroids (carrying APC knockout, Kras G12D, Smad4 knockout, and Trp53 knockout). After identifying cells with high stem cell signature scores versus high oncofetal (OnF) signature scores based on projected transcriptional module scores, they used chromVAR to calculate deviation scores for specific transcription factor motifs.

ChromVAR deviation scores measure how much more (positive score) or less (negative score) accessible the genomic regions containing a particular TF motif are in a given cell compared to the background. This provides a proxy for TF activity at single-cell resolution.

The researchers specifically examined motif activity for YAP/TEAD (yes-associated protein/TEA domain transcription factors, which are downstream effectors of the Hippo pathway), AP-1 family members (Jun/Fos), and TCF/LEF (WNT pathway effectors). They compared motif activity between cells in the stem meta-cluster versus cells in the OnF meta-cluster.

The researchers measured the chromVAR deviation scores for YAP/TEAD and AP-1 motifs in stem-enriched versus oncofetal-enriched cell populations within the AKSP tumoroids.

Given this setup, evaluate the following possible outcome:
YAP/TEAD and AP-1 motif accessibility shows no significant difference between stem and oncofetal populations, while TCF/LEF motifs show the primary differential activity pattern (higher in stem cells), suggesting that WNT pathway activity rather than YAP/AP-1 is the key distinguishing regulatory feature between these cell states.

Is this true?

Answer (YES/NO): NO